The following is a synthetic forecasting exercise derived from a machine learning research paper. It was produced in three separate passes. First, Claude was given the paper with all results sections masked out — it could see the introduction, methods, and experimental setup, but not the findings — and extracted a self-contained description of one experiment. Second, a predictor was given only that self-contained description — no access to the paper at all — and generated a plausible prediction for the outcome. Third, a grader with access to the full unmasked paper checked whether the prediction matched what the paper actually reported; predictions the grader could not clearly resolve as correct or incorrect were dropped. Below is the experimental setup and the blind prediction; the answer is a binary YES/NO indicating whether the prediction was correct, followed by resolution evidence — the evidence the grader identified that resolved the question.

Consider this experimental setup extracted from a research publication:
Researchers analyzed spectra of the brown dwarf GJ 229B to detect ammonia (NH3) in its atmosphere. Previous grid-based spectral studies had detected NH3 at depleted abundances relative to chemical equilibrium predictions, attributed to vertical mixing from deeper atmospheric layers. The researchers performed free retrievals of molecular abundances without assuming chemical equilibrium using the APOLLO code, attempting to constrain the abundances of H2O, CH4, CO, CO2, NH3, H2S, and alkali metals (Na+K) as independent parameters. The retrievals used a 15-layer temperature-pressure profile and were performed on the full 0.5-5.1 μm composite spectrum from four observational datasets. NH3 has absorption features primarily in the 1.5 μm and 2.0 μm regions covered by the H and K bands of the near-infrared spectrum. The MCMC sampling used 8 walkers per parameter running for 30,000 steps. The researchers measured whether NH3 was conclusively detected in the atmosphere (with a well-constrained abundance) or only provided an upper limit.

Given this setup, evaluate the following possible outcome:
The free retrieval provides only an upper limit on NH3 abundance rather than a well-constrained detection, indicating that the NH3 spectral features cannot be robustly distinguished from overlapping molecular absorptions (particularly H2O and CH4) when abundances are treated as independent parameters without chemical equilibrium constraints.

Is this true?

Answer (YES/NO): NO